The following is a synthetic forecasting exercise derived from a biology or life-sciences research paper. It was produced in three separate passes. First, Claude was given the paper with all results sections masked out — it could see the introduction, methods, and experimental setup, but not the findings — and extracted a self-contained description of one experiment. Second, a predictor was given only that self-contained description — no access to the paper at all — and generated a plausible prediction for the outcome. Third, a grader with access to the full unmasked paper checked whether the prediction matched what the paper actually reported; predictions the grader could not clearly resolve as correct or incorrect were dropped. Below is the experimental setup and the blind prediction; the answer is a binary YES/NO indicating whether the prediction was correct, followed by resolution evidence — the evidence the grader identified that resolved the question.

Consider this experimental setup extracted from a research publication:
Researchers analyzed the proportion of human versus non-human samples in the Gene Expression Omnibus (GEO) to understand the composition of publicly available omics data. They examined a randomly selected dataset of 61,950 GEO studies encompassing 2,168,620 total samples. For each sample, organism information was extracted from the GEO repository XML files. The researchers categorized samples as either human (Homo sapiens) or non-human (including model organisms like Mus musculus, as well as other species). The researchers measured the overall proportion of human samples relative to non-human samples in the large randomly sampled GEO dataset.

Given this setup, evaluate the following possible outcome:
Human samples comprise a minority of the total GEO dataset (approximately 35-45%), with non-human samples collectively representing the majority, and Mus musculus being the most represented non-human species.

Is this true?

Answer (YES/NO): NO